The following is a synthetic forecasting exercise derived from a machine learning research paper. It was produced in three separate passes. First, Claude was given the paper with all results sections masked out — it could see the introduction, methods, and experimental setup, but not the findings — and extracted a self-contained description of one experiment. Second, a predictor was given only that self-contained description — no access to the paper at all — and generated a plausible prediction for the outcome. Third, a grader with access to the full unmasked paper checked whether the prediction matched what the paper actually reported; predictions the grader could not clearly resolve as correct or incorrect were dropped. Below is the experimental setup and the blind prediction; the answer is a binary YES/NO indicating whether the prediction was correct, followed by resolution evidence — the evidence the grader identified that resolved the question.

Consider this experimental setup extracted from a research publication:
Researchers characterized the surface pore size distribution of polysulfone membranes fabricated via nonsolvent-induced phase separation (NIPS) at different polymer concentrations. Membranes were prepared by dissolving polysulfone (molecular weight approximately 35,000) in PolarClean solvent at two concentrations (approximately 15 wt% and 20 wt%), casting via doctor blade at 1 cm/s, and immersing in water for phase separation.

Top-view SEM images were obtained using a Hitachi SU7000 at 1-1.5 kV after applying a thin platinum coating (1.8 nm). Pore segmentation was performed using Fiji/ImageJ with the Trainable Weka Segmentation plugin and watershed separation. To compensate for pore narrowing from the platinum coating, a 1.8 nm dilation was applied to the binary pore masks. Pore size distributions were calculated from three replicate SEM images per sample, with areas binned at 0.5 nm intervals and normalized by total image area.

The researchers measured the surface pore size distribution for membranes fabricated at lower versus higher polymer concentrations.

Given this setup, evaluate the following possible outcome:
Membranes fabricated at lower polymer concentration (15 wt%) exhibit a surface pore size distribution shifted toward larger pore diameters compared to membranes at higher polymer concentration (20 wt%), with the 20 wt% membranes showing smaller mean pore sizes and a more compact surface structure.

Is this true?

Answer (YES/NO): YES